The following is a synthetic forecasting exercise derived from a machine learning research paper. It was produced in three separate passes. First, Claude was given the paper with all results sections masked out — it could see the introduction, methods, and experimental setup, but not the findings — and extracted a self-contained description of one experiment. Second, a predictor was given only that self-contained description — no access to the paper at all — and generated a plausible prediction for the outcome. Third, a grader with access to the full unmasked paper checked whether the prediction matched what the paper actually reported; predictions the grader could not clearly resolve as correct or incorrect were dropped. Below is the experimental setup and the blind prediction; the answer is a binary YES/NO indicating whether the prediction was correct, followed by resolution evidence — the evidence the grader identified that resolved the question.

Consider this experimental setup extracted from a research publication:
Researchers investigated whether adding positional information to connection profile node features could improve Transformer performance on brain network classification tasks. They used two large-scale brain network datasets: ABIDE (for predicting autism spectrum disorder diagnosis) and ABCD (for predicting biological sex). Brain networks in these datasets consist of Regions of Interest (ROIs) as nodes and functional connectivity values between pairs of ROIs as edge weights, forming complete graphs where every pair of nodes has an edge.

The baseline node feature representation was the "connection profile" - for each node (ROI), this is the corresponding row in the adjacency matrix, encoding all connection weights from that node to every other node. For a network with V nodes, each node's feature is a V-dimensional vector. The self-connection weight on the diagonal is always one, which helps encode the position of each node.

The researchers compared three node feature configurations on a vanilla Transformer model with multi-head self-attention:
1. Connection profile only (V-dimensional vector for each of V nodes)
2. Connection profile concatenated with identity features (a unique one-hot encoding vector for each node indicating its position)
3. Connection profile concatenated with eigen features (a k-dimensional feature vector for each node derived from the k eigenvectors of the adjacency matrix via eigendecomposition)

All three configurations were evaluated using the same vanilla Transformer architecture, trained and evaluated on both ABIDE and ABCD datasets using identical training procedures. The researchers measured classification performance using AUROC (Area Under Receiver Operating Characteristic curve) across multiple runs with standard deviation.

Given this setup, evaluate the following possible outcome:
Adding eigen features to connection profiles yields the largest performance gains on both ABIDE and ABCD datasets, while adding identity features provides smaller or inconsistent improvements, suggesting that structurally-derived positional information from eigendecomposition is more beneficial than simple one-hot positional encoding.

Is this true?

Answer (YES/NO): NO